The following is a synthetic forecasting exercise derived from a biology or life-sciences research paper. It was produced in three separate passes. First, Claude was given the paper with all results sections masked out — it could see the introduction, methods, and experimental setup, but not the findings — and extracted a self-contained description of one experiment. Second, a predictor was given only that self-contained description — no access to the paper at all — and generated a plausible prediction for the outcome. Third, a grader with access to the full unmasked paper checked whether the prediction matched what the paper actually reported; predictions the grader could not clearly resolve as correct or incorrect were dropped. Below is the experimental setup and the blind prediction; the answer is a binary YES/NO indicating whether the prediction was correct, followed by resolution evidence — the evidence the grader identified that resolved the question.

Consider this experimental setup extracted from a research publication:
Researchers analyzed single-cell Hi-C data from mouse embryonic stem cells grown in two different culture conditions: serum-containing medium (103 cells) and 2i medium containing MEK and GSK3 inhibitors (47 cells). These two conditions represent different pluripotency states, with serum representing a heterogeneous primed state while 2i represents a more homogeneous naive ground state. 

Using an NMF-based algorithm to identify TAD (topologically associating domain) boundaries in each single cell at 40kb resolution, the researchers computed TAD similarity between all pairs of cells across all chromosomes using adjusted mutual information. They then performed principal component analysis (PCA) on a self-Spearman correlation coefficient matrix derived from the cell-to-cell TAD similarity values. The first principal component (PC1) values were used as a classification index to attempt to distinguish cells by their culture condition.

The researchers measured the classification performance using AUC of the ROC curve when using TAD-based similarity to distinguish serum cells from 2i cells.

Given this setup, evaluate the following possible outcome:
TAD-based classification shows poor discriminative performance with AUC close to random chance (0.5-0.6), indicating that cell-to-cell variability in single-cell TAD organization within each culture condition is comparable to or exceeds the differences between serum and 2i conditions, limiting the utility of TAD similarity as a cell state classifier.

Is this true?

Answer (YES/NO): NO